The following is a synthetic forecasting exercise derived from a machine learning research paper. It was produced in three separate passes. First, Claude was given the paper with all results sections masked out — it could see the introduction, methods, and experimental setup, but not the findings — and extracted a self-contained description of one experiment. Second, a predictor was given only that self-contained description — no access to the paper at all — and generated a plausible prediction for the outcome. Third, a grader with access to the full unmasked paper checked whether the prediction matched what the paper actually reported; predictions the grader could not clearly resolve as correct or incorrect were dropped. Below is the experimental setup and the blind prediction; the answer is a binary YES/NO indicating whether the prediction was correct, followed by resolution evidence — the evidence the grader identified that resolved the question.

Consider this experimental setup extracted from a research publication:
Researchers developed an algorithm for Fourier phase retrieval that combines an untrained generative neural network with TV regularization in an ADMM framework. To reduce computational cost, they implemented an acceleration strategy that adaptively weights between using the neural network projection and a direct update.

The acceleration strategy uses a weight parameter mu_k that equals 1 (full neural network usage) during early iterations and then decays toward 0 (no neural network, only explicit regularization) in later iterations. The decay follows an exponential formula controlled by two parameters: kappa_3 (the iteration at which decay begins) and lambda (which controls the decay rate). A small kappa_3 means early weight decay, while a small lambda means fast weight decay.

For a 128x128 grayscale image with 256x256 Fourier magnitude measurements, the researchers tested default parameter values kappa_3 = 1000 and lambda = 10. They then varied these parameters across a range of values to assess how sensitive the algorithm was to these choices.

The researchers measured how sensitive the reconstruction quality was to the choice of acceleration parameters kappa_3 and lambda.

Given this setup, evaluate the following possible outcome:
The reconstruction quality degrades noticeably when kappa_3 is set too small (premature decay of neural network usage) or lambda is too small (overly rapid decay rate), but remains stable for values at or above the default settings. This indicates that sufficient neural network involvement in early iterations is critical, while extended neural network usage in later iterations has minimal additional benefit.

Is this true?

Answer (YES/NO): NO